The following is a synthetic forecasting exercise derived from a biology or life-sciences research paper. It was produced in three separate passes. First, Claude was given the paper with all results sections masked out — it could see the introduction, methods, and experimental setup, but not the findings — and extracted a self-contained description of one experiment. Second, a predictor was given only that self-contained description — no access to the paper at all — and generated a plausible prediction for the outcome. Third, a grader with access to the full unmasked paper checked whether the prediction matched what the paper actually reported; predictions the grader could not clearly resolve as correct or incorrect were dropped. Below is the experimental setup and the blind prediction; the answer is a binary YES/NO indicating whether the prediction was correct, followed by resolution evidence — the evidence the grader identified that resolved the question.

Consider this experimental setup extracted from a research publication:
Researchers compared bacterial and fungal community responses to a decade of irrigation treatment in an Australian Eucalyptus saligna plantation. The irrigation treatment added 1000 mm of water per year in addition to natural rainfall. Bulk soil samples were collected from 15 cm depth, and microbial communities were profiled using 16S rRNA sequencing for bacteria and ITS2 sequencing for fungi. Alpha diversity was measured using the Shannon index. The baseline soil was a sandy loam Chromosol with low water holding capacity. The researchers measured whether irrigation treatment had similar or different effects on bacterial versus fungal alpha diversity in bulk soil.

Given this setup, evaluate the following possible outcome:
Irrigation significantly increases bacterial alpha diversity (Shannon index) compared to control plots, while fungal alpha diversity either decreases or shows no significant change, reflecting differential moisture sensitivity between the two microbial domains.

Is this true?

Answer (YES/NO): NO